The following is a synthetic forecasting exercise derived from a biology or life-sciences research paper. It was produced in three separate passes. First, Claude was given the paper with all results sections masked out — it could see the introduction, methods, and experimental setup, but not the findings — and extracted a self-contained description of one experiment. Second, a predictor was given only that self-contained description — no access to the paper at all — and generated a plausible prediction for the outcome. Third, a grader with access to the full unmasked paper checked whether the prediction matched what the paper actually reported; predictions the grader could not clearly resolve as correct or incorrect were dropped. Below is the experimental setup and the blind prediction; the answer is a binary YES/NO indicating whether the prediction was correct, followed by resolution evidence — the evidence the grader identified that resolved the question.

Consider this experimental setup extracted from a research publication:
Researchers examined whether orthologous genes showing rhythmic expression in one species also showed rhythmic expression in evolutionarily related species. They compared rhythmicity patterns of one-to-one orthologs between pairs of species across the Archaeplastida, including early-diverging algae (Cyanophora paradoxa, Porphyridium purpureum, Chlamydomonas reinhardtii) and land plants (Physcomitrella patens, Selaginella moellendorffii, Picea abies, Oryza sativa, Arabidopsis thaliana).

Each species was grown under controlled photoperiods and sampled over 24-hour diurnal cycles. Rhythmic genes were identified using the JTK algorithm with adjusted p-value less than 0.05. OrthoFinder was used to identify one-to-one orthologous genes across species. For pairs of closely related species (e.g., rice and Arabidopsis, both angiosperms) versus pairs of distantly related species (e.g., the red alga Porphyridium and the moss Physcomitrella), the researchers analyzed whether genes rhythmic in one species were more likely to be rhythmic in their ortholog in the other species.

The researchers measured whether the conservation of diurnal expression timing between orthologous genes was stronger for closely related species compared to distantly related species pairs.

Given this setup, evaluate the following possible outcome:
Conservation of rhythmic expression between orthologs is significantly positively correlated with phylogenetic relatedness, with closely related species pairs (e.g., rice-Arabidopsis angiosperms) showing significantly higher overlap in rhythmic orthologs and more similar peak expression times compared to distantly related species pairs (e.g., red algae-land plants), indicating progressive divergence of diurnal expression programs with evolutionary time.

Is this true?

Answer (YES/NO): NO